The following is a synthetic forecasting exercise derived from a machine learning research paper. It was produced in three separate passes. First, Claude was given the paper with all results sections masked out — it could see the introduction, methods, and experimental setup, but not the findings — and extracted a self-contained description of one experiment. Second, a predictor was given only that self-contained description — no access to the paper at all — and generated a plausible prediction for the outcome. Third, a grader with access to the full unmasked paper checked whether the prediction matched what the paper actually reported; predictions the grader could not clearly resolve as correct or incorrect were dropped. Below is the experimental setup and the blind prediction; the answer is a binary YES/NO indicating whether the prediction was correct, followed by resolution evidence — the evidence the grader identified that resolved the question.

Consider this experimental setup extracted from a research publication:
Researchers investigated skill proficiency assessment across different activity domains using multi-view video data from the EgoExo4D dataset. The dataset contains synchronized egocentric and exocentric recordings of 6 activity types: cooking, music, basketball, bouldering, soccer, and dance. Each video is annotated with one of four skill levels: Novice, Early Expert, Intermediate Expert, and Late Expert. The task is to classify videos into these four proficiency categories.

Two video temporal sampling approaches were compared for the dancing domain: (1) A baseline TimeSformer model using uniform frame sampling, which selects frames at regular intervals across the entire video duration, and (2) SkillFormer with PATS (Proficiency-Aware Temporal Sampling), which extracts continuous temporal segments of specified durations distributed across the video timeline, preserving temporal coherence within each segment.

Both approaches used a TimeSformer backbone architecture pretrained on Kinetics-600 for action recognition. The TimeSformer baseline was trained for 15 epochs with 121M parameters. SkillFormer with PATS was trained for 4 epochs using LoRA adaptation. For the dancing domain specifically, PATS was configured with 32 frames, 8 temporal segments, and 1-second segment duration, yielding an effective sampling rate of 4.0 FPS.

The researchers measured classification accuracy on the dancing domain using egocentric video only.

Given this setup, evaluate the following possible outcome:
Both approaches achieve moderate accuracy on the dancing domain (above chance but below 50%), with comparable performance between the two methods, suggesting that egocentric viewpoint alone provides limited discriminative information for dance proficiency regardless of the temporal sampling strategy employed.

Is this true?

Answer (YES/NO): NO